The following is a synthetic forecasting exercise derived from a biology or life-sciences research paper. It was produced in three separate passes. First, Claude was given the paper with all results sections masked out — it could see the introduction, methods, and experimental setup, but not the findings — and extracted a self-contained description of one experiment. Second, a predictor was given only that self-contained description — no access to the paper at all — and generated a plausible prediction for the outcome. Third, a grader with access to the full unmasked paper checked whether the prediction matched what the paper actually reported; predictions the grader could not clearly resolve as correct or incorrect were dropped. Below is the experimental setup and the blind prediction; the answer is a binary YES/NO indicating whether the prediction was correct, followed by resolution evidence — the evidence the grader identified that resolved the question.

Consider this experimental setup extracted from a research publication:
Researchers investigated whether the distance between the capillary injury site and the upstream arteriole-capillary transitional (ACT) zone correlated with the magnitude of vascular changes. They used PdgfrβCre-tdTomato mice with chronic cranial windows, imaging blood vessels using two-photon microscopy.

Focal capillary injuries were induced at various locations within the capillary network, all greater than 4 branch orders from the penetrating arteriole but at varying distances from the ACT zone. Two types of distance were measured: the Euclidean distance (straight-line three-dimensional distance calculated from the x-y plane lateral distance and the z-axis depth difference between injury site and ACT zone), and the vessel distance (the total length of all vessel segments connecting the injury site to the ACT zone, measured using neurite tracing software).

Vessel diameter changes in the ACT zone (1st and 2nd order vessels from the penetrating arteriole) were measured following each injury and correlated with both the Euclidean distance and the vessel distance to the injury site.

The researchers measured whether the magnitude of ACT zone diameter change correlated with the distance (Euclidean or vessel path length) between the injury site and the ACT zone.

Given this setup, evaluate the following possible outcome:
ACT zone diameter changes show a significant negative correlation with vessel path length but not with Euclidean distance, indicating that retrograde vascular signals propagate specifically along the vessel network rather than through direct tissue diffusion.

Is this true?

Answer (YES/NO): NO